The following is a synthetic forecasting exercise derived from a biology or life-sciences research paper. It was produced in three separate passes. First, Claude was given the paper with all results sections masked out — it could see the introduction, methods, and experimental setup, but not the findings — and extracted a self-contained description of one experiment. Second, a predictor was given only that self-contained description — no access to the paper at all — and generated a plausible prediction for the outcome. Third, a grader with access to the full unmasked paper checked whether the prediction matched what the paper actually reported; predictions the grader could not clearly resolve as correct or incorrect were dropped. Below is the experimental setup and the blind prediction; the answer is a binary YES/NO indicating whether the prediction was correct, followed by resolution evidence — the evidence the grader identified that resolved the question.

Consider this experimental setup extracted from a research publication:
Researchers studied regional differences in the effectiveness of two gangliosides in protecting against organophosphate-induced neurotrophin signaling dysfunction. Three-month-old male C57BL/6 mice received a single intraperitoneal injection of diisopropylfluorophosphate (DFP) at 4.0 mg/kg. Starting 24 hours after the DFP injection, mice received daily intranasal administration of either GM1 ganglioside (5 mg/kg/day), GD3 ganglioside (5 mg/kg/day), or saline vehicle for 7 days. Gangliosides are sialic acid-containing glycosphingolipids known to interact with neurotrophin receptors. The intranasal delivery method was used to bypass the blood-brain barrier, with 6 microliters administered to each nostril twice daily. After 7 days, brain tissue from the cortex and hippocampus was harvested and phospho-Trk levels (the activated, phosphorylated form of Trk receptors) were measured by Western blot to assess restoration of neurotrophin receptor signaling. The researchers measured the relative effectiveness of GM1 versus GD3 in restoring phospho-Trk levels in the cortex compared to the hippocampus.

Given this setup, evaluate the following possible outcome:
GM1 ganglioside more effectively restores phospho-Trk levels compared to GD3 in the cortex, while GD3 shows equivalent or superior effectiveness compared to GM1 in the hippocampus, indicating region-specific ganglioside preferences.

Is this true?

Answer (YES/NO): YES